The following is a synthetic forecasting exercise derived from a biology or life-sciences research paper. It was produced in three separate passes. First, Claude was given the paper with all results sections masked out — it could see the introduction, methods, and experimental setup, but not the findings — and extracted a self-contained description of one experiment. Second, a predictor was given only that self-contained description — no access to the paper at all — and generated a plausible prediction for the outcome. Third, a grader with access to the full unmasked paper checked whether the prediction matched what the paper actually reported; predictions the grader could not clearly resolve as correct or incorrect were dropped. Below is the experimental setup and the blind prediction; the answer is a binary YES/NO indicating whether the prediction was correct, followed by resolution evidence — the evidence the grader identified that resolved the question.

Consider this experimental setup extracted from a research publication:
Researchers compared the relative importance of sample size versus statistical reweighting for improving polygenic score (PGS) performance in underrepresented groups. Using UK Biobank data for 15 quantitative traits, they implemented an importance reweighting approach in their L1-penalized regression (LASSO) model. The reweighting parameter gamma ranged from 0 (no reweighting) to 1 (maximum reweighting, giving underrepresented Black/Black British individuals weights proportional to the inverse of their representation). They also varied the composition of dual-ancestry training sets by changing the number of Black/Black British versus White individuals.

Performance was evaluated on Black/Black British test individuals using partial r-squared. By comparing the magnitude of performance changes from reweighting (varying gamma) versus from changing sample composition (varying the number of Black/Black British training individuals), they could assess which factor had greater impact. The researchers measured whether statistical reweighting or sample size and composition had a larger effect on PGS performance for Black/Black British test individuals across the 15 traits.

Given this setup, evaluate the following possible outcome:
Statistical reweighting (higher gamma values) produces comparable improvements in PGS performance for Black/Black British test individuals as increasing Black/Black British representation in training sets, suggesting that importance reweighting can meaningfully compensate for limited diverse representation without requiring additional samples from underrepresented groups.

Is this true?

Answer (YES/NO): NO